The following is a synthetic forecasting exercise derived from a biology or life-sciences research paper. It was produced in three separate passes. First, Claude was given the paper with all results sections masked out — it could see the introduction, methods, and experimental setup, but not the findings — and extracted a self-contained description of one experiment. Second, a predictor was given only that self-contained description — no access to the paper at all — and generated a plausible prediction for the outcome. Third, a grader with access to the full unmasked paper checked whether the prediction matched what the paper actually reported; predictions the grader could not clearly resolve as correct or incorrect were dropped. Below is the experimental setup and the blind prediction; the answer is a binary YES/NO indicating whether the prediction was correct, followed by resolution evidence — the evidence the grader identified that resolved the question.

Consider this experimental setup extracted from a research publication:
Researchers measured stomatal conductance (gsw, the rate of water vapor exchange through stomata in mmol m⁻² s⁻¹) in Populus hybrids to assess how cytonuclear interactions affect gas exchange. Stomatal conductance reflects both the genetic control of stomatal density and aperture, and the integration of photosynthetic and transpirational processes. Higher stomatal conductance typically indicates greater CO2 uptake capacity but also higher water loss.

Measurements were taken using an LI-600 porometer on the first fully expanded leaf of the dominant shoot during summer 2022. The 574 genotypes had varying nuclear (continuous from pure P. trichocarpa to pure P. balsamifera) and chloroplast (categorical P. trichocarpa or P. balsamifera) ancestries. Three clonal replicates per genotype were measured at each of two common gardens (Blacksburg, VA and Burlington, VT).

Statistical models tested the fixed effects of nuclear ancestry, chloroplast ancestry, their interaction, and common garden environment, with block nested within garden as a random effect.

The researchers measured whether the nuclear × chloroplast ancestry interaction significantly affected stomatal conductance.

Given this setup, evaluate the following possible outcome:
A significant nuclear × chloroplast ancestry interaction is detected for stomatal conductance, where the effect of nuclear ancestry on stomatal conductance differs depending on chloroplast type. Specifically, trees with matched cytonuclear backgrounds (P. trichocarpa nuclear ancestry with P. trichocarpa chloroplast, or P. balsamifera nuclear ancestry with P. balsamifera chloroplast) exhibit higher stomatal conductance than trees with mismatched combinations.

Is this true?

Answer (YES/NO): NO